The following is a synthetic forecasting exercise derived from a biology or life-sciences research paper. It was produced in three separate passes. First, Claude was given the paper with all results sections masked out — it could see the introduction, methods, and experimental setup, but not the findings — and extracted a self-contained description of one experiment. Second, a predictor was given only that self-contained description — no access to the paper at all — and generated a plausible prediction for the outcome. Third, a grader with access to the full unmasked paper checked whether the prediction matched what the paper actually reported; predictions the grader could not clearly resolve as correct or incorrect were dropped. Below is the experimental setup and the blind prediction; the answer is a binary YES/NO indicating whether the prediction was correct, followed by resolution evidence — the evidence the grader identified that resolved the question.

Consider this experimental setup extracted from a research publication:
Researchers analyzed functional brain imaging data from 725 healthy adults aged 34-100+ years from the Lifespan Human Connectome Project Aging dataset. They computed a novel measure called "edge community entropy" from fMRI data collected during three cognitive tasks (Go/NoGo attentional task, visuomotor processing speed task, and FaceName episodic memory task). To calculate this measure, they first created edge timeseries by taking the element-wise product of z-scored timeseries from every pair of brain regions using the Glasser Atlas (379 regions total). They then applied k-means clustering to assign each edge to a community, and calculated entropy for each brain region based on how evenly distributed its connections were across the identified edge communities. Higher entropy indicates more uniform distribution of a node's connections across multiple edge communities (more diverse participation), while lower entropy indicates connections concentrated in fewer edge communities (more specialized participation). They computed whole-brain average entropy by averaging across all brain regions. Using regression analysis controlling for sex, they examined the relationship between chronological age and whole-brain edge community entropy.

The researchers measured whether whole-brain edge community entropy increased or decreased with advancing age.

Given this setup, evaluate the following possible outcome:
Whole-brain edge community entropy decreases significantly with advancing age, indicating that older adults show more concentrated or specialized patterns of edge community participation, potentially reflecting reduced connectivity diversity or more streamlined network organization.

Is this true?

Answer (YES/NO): NO